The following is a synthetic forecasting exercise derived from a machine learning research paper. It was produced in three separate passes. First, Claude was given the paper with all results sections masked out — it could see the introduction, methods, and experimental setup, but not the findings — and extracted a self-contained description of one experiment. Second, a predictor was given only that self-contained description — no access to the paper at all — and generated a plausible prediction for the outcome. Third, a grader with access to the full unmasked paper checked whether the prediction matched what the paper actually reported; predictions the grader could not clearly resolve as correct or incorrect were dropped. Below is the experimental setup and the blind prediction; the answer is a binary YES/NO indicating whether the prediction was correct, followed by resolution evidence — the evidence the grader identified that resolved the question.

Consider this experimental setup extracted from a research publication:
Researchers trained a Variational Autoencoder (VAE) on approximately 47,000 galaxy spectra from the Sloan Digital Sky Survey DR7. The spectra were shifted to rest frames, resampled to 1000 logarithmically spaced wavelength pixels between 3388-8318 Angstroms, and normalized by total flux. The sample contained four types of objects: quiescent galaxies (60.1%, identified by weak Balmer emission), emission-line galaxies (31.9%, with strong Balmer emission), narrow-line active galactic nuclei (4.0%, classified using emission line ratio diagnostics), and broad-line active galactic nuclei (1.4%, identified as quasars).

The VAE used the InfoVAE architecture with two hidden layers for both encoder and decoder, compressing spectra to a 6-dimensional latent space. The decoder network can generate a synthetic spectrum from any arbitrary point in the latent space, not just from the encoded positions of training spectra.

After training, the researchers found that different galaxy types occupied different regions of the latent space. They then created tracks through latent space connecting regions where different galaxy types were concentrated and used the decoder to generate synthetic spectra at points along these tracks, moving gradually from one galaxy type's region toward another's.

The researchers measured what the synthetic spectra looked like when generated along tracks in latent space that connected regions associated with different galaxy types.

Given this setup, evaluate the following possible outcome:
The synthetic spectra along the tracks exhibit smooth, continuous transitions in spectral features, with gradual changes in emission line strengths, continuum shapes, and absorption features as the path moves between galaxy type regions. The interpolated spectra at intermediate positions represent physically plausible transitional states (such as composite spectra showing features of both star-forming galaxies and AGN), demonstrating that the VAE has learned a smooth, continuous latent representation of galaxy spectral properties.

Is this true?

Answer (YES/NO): YES